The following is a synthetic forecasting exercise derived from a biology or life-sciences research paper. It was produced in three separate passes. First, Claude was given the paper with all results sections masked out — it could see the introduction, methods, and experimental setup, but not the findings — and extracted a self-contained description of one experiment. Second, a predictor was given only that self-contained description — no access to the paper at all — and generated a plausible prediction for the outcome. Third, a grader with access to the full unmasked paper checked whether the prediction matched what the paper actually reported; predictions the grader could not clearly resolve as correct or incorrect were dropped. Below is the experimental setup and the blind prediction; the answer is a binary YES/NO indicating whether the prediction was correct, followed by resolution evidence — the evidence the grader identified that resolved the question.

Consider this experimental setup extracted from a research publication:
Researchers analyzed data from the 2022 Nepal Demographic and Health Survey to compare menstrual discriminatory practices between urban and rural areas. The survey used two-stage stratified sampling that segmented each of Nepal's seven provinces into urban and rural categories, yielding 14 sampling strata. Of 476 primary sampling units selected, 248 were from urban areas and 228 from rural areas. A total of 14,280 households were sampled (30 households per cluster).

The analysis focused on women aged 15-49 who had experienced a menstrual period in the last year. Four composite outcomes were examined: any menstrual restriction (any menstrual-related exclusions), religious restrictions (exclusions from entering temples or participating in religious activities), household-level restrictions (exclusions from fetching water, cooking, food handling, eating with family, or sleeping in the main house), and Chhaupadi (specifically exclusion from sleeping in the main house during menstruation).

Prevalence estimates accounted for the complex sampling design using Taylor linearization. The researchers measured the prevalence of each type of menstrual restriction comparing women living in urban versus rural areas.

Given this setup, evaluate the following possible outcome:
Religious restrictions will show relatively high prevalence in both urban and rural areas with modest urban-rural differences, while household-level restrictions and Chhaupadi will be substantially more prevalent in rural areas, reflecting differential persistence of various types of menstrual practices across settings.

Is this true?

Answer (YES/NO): NO